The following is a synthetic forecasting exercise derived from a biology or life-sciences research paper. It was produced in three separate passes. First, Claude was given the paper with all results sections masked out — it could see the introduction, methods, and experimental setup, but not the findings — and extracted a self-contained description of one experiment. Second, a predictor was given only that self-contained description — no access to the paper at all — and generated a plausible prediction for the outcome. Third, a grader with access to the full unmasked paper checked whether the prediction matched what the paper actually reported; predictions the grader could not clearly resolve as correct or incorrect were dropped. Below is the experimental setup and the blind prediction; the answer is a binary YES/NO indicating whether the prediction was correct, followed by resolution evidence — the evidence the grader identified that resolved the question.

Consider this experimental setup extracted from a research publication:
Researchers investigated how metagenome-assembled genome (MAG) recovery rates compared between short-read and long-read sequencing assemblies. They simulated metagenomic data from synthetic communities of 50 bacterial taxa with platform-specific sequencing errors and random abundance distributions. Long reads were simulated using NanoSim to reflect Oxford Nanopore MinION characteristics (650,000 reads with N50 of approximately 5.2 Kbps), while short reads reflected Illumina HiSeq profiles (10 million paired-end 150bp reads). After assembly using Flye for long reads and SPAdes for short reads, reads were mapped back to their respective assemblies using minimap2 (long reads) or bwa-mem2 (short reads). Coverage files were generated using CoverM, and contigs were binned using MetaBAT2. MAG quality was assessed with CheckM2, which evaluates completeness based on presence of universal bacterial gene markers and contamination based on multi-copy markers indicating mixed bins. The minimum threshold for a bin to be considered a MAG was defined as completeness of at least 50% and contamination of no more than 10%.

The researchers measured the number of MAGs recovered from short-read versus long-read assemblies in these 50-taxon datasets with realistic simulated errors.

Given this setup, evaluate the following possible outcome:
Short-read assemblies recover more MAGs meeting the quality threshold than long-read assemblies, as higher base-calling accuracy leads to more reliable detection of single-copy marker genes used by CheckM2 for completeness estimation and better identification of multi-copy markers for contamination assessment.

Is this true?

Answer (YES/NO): NO